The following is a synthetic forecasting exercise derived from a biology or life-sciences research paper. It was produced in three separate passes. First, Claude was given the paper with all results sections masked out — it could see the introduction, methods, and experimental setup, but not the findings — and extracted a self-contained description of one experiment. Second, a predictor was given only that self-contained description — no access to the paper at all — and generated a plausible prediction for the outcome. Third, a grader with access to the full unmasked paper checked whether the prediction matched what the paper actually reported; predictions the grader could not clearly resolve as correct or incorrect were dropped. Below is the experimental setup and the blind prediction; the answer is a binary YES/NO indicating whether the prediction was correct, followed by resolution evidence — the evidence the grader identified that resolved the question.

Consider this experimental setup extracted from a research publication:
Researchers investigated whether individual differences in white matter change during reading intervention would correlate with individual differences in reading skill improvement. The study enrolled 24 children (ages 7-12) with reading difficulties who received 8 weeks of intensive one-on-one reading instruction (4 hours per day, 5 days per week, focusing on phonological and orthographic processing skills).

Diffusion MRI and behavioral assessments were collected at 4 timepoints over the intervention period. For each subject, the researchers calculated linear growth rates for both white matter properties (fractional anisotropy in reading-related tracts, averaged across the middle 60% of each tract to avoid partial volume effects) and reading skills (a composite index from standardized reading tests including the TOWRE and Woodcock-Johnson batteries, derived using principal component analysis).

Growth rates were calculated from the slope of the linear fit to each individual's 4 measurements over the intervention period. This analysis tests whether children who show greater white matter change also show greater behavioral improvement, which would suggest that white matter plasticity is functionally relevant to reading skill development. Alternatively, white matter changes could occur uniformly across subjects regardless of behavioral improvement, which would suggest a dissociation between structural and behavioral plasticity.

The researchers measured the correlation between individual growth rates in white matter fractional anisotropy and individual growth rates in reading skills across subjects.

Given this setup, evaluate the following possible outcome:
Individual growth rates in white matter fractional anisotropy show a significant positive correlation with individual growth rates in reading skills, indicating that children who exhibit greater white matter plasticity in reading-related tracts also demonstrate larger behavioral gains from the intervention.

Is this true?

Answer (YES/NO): NO